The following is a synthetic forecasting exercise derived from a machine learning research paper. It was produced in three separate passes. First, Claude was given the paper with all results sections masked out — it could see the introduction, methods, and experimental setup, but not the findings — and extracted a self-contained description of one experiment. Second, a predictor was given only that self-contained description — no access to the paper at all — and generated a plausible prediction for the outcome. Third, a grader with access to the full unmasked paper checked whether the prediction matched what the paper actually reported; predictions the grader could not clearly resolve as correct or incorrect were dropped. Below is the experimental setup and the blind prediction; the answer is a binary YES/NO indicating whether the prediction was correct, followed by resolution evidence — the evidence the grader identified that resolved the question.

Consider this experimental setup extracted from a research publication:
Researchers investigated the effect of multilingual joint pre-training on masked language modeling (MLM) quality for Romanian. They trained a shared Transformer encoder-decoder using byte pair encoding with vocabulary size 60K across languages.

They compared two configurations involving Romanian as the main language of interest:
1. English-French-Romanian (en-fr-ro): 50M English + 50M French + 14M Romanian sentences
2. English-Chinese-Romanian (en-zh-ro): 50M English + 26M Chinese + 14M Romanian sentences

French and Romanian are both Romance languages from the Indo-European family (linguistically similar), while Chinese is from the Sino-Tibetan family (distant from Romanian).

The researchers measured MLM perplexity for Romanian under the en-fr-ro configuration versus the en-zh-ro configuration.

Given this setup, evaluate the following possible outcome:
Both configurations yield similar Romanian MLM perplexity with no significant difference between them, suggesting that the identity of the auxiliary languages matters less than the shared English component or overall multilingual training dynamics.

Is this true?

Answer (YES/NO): NO